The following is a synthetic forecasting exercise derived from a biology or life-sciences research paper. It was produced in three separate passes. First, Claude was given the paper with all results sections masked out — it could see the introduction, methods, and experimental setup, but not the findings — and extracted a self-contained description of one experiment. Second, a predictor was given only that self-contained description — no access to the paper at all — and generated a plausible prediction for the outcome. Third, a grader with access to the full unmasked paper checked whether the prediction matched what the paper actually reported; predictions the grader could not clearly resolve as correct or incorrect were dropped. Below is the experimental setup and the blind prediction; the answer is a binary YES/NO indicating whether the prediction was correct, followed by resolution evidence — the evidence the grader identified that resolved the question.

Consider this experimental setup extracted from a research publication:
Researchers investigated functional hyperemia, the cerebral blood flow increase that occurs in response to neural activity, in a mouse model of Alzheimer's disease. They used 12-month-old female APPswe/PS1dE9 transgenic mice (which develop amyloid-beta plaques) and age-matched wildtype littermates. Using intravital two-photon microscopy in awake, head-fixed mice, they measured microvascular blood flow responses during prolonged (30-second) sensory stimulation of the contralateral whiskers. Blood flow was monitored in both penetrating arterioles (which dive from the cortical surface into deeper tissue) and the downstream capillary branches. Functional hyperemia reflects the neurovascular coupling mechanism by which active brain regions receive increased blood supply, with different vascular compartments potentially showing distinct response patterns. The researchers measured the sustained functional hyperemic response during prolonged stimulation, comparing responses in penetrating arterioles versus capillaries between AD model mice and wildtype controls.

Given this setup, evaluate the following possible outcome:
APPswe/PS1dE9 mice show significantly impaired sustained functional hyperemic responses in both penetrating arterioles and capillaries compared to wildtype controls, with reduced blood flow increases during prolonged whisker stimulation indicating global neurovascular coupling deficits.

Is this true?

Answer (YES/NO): NO